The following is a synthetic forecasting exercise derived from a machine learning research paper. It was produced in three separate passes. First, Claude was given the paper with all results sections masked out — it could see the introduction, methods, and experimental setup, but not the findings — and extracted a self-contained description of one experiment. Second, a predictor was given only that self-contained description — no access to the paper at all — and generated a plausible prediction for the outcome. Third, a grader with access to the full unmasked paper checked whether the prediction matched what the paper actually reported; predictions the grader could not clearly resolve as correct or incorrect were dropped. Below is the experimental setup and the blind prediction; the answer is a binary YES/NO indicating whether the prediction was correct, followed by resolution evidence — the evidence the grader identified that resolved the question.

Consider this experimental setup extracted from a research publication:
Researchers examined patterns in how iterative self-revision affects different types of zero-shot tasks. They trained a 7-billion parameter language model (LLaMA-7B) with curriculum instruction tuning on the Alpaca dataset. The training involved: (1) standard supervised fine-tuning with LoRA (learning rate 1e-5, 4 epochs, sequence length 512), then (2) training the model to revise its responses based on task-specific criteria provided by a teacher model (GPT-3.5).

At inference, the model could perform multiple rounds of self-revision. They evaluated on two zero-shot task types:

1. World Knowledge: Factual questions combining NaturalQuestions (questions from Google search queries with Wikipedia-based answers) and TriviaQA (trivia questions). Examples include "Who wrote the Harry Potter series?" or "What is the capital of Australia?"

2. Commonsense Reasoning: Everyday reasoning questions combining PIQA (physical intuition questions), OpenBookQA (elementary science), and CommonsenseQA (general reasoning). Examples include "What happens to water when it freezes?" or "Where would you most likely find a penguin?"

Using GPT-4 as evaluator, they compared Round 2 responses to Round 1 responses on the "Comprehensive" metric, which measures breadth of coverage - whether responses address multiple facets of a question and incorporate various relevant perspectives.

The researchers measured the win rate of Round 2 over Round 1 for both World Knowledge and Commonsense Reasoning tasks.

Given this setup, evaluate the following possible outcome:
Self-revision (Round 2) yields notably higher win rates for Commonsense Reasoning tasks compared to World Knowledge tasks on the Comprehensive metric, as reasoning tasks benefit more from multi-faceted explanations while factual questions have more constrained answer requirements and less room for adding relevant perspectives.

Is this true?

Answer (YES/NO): YES